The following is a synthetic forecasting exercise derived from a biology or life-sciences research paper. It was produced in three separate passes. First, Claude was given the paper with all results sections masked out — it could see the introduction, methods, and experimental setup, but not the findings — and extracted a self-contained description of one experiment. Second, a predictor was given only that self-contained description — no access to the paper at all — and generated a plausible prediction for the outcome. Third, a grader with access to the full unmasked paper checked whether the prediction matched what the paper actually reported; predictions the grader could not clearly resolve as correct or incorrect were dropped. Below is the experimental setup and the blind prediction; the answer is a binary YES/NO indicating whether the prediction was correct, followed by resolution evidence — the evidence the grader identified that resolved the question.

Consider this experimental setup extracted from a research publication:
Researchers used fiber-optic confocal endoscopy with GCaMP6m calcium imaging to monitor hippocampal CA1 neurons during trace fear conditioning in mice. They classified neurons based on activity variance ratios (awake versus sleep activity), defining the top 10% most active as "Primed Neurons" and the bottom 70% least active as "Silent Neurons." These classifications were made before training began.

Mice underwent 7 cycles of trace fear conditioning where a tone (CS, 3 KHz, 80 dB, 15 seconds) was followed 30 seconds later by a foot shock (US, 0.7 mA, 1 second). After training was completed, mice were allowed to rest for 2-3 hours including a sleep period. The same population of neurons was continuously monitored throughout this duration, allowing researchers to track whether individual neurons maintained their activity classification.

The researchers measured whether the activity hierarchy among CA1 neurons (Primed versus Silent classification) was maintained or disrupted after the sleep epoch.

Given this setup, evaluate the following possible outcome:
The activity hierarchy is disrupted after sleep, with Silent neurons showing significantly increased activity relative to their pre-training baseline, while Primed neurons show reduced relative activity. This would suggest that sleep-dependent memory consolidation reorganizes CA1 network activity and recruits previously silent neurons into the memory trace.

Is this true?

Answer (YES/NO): NO